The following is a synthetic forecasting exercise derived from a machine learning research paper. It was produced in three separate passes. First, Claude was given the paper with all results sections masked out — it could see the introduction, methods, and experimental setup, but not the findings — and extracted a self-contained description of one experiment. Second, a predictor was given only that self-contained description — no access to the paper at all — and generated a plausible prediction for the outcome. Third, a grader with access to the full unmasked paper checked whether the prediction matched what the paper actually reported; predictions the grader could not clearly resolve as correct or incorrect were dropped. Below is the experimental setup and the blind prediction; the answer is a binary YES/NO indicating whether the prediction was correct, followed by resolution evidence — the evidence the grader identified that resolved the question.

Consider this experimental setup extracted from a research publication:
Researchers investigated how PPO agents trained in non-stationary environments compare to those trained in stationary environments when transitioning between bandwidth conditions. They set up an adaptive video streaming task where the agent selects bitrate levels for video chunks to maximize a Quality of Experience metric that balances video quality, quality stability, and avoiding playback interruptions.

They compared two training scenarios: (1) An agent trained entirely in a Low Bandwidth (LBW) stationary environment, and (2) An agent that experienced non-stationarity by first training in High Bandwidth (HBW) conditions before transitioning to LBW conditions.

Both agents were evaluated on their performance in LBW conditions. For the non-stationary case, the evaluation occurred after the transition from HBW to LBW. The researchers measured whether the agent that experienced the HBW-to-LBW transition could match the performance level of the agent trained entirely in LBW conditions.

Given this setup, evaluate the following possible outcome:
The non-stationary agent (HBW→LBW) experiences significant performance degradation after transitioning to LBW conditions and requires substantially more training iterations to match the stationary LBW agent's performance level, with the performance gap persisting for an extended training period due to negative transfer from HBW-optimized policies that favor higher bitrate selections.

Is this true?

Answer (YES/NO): NO